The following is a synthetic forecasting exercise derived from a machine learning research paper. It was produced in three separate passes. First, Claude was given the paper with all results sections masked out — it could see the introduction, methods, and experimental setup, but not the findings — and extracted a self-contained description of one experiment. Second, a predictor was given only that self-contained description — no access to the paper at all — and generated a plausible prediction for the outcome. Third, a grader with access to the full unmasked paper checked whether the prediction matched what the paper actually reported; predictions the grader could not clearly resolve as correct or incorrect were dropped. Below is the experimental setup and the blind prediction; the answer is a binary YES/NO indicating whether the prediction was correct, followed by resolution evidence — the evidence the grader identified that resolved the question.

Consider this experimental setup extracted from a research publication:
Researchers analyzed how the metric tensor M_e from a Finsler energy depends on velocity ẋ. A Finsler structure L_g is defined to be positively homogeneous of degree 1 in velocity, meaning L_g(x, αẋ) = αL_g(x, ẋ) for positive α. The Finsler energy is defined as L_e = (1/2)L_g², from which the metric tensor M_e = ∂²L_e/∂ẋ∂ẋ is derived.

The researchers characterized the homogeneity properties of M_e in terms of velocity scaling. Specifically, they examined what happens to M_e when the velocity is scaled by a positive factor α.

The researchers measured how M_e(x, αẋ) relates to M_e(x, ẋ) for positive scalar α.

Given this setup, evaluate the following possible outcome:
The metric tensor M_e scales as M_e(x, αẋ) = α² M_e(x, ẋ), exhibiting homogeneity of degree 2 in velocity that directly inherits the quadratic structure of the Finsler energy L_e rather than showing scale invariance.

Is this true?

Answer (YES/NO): NO